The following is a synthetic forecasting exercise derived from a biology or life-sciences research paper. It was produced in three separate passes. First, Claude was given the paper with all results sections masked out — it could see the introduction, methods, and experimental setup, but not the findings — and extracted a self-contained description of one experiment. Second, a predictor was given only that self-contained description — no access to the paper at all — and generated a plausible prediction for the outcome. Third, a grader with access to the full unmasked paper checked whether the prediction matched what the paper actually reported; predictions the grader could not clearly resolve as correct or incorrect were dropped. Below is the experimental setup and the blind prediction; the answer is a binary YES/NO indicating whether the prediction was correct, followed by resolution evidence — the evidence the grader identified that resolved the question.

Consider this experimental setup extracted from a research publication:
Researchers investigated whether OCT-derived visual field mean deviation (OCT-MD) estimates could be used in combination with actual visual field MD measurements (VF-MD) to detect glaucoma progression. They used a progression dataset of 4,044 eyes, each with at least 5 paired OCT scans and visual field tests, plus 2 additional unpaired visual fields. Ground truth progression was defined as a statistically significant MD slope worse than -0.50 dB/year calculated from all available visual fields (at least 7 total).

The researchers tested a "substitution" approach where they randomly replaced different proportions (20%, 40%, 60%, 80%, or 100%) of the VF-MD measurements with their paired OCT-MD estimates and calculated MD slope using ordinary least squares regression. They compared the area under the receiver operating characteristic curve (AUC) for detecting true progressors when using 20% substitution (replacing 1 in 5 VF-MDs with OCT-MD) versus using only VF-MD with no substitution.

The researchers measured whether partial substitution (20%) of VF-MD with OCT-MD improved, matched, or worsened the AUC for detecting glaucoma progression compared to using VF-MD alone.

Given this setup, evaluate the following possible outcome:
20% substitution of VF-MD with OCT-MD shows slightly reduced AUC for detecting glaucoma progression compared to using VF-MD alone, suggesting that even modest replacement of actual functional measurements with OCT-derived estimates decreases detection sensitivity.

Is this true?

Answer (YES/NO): NO